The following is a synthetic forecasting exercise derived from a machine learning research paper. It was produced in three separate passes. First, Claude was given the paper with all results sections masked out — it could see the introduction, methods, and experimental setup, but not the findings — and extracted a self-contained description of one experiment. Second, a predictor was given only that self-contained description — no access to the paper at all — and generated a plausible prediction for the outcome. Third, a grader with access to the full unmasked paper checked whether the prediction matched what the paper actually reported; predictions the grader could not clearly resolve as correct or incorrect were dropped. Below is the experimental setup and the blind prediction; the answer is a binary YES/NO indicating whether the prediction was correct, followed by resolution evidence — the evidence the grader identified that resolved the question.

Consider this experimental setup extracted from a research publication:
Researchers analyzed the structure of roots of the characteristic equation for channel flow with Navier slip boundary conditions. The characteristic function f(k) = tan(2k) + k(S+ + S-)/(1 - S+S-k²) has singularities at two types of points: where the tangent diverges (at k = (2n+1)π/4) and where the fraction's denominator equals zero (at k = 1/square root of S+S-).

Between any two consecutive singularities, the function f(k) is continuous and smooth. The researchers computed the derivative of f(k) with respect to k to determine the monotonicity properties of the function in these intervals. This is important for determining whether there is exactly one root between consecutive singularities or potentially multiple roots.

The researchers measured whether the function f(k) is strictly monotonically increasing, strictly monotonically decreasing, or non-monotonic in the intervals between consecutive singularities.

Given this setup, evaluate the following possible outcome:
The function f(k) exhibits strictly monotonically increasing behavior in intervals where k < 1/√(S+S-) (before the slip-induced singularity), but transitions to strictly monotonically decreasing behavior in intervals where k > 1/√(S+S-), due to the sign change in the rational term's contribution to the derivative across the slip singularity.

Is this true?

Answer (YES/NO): NO